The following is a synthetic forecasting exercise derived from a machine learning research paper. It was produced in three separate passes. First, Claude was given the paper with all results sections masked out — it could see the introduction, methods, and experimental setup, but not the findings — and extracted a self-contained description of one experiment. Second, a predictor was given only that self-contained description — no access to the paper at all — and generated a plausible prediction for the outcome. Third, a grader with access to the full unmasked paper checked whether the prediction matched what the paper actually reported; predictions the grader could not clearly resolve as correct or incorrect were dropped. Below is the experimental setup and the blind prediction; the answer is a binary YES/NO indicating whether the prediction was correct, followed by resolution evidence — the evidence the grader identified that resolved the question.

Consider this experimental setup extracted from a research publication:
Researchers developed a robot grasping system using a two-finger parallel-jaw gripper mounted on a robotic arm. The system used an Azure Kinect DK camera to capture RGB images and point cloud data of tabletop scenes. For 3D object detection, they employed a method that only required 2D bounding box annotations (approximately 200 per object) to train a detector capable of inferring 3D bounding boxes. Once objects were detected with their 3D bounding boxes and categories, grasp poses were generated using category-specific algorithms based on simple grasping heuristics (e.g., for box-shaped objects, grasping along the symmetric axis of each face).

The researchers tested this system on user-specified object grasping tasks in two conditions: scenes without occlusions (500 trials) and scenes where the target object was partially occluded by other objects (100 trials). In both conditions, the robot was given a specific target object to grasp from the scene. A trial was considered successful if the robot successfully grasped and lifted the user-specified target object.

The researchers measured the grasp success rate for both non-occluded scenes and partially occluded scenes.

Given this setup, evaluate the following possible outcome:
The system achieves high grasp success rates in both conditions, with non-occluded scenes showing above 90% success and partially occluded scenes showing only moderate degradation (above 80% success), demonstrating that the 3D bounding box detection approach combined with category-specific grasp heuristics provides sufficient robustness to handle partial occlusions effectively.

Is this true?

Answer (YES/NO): YES